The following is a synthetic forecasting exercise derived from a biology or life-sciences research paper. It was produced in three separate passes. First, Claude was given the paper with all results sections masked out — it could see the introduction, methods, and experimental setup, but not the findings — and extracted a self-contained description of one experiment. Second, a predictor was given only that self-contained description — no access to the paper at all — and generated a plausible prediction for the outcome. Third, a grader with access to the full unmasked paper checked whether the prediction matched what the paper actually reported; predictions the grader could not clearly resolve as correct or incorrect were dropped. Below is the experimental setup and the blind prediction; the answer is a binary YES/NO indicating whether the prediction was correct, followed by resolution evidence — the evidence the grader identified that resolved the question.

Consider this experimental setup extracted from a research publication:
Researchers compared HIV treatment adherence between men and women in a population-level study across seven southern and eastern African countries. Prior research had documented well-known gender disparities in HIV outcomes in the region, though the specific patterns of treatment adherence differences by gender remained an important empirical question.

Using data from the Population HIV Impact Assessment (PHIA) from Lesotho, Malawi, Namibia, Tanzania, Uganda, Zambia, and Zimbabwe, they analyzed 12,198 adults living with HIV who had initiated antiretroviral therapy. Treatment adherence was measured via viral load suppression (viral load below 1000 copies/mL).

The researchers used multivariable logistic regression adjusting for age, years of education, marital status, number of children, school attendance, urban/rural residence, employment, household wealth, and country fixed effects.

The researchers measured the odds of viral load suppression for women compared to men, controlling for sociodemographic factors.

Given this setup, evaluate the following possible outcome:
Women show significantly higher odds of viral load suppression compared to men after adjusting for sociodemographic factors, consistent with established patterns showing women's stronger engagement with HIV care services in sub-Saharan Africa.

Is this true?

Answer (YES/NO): YES